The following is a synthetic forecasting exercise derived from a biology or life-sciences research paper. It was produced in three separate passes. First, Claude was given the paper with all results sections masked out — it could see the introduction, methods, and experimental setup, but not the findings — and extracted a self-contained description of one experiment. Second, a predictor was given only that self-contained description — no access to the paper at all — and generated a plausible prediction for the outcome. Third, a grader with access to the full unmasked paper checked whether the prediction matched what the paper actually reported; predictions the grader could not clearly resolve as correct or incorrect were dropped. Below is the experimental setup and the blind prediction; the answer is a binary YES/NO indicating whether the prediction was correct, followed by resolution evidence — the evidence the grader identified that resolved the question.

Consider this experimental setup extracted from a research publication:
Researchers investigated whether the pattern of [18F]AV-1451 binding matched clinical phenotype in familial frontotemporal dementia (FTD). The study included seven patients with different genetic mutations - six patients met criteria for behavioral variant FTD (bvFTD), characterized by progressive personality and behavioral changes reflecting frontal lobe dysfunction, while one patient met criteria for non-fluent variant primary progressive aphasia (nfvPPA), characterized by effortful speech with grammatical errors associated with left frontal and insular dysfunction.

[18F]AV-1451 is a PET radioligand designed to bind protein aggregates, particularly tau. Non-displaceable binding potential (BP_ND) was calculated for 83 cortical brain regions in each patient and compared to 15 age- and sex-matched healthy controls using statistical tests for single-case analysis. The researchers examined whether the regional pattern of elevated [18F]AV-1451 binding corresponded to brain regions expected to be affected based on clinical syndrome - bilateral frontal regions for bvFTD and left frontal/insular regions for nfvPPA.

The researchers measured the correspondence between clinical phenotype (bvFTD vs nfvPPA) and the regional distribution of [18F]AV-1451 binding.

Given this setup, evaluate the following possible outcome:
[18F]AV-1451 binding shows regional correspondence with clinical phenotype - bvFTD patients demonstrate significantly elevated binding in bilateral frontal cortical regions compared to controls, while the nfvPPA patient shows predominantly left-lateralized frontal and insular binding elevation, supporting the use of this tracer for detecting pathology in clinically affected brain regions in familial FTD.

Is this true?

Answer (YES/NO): NO